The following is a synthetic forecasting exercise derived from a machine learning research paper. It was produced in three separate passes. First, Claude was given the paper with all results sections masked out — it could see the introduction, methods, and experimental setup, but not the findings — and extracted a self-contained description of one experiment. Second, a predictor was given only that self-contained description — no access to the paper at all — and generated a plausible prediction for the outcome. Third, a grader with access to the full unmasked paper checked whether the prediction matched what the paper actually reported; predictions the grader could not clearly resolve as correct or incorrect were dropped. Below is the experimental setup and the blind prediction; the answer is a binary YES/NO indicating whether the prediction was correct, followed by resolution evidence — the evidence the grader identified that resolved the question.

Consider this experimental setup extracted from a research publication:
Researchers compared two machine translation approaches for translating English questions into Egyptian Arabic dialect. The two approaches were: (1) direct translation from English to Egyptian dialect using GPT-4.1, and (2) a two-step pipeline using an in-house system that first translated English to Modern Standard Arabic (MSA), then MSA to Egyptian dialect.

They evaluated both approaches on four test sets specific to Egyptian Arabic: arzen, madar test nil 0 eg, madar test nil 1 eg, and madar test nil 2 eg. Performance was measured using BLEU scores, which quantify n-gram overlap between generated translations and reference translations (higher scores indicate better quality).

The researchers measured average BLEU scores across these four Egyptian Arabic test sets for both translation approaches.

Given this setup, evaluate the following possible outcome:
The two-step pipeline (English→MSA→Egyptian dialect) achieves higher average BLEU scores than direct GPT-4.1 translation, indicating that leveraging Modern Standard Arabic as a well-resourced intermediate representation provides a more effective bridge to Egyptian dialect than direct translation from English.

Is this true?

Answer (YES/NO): YES